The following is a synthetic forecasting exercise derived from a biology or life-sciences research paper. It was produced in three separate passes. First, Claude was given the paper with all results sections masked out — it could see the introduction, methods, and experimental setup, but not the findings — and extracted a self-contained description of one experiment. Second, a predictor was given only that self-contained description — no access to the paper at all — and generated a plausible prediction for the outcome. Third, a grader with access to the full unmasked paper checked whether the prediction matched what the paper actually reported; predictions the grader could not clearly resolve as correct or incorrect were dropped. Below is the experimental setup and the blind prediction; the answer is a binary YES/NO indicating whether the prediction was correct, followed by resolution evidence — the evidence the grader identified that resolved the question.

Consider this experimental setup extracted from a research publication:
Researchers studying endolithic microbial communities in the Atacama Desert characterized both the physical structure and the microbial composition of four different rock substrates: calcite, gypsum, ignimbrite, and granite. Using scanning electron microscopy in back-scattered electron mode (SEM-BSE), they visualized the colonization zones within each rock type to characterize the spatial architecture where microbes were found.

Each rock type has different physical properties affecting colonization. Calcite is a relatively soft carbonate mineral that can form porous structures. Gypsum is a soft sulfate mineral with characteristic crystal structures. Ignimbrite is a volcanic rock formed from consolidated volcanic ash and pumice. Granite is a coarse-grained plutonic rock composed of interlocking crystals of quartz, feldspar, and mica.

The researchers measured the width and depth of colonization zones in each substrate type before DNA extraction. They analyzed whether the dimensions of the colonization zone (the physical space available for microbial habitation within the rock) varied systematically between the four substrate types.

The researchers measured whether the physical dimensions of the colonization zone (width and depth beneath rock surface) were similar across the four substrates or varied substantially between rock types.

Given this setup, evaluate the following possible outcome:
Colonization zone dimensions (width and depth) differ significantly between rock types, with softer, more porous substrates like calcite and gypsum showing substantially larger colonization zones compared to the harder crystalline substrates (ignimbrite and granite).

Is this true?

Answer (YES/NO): YES